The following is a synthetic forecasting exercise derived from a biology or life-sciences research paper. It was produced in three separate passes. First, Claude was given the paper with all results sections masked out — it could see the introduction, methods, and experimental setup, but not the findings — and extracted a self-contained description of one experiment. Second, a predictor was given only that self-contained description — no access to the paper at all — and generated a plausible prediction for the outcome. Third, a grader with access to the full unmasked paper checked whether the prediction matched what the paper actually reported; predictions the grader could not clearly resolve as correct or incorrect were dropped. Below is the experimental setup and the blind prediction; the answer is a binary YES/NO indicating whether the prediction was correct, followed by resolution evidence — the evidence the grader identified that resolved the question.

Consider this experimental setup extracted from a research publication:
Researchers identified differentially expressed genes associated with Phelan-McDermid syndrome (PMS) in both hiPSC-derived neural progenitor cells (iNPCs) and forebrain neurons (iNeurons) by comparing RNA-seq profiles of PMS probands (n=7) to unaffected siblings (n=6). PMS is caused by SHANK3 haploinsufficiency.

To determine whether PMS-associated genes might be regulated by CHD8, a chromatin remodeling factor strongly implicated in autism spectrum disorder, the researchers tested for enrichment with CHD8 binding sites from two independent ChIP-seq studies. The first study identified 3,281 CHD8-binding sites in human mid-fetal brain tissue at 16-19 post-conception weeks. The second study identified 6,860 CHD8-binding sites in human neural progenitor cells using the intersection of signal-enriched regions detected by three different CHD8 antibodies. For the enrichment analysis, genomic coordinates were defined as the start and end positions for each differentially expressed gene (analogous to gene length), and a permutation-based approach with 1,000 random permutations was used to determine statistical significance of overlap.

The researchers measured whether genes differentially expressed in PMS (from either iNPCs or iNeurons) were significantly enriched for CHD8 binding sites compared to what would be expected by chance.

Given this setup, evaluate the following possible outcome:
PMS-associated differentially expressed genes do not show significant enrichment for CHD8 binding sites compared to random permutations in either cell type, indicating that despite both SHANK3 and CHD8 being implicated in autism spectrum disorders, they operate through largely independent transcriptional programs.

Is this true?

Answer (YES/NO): NO